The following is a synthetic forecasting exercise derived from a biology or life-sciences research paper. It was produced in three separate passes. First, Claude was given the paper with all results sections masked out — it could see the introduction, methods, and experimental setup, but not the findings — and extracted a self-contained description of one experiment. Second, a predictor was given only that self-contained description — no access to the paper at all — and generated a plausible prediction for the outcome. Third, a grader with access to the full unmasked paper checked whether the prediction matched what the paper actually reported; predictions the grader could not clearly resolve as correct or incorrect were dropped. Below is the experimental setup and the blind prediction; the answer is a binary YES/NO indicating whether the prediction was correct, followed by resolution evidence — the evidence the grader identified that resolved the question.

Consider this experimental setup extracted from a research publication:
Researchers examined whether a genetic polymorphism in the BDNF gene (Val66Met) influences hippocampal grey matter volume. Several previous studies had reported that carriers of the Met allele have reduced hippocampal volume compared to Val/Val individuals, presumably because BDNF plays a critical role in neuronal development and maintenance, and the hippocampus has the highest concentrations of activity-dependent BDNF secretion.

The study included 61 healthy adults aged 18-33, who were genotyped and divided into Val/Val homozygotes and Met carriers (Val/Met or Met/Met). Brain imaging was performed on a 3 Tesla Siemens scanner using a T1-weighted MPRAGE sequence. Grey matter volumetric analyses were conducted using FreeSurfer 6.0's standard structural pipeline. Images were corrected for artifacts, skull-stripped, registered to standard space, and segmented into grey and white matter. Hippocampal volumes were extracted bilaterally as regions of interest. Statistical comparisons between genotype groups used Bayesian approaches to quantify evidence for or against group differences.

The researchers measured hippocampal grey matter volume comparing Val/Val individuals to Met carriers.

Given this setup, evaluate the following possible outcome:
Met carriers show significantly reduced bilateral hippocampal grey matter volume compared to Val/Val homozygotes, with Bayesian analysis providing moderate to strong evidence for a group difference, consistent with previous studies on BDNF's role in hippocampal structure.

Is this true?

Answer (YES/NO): NO